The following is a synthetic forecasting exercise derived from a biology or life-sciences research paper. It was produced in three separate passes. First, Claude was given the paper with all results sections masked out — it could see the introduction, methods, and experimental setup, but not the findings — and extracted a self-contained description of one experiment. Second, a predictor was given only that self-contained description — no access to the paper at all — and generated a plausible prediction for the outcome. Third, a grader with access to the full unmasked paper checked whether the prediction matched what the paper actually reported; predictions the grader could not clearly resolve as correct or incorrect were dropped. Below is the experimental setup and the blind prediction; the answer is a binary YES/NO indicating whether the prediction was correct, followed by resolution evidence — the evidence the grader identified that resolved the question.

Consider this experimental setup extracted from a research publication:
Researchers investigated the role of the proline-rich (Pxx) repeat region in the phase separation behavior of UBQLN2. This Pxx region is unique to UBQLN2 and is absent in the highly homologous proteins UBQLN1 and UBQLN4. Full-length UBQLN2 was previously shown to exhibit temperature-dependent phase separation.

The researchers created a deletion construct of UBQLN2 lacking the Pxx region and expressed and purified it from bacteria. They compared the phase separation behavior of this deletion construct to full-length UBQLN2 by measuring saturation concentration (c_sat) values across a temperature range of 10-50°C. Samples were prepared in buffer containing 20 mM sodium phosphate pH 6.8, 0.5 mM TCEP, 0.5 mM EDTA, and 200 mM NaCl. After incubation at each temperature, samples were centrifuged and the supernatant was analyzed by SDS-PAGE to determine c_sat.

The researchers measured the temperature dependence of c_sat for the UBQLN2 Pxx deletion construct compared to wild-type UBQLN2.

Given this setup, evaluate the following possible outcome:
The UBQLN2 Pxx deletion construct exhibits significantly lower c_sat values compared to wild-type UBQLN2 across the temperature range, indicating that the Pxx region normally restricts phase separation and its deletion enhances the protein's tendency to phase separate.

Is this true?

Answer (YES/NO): NO